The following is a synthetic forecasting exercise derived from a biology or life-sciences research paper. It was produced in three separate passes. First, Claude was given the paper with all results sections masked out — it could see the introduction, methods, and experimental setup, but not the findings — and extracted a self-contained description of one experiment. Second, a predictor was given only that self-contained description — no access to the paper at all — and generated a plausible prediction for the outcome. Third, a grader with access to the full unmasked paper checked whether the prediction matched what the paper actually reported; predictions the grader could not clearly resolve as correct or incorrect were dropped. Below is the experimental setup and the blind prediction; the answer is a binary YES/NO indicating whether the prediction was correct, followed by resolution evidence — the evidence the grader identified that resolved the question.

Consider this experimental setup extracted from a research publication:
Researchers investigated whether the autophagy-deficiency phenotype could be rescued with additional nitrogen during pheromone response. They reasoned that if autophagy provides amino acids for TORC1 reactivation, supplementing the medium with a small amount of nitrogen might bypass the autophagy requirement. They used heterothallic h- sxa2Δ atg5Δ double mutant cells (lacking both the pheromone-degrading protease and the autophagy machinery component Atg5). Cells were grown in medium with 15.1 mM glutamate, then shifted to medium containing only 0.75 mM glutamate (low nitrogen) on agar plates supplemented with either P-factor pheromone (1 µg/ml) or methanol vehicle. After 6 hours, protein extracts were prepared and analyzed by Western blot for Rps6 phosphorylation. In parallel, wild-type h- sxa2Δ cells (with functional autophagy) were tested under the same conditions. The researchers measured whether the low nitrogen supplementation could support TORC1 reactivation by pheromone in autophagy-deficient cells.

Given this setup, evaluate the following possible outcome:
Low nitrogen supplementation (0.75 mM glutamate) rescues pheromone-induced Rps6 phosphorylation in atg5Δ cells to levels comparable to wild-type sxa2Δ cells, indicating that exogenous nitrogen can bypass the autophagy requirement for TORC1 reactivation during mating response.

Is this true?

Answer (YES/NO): YES